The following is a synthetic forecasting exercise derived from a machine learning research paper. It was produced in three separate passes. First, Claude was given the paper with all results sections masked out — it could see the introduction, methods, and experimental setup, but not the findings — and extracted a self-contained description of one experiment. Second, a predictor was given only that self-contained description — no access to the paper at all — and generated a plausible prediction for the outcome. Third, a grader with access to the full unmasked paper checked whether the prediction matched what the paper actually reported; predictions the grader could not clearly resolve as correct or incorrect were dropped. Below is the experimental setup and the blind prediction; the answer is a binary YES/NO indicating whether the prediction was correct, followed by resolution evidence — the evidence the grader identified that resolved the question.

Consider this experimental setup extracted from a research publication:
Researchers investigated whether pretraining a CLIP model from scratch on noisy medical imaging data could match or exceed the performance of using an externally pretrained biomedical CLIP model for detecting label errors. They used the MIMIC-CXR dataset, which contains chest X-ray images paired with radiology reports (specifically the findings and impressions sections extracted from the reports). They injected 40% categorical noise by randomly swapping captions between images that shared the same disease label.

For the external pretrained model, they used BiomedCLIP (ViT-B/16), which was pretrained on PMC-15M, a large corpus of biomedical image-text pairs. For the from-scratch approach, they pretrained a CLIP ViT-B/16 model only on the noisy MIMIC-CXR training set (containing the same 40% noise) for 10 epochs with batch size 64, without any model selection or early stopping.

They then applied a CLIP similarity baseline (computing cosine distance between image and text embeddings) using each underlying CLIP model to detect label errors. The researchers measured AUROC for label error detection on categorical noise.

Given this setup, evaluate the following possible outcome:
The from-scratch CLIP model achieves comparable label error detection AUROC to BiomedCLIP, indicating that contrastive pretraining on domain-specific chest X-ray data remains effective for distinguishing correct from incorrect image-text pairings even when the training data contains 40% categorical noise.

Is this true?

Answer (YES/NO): NO